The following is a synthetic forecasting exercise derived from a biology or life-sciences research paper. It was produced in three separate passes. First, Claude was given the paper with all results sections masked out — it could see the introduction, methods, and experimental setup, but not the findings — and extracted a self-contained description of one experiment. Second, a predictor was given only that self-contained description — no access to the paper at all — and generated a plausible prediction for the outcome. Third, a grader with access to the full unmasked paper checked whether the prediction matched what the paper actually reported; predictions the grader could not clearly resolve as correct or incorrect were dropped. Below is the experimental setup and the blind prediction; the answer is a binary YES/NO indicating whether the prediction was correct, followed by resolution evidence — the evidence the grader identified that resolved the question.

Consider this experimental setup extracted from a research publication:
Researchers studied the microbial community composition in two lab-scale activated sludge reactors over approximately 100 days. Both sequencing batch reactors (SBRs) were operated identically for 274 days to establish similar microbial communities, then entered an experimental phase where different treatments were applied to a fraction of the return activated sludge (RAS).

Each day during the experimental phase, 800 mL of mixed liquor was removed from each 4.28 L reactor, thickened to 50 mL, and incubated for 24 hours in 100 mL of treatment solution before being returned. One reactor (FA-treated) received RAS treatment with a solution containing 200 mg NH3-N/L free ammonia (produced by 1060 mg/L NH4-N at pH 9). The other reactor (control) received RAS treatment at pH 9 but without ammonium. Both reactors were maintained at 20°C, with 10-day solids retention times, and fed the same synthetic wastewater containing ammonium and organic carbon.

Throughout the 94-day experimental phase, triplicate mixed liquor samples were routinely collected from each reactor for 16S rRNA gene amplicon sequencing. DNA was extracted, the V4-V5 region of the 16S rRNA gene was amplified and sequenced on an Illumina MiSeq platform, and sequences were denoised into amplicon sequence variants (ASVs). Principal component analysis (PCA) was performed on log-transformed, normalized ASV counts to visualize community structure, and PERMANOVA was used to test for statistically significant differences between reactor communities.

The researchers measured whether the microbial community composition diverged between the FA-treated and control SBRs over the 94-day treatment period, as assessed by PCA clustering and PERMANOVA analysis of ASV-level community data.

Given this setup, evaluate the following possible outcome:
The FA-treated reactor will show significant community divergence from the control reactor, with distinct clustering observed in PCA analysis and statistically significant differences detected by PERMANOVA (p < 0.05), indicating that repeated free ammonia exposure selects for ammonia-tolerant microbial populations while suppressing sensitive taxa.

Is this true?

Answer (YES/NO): YES